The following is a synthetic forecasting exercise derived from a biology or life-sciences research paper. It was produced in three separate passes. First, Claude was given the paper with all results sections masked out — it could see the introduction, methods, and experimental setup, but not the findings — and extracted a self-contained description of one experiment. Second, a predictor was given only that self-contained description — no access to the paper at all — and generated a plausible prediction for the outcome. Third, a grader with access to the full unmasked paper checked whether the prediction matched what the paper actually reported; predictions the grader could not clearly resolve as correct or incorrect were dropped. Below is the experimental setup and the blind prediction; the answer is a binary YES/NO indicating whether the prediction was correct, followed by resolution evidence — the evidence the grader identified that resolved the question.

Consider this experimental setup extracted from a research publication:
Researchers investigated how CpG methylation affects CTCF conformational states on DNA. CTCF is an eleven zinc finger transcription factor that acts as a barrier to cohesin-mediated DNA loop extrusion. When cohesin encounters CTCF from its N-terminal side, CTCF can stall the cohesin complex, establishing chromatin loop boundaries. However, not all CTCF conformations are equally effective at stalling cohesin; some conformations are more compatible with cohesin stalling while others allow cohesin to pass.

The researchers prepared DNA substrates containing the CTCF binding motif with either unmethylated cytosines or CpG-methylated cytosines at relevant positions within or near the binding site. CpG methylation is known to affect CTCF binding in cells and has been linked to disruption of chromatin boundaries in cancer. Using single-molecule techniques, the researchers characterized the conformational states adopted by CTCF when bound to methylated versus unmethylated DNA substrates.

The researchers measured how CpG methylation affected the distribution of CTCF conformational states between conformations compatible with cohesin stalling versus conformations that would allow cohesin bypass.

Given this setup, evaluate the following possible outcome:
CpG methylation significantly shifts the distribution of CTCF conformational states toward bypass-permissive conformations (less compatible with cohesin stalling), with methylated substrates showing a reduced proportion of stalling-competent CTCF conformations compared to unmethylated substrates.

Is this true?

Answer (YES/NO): YES